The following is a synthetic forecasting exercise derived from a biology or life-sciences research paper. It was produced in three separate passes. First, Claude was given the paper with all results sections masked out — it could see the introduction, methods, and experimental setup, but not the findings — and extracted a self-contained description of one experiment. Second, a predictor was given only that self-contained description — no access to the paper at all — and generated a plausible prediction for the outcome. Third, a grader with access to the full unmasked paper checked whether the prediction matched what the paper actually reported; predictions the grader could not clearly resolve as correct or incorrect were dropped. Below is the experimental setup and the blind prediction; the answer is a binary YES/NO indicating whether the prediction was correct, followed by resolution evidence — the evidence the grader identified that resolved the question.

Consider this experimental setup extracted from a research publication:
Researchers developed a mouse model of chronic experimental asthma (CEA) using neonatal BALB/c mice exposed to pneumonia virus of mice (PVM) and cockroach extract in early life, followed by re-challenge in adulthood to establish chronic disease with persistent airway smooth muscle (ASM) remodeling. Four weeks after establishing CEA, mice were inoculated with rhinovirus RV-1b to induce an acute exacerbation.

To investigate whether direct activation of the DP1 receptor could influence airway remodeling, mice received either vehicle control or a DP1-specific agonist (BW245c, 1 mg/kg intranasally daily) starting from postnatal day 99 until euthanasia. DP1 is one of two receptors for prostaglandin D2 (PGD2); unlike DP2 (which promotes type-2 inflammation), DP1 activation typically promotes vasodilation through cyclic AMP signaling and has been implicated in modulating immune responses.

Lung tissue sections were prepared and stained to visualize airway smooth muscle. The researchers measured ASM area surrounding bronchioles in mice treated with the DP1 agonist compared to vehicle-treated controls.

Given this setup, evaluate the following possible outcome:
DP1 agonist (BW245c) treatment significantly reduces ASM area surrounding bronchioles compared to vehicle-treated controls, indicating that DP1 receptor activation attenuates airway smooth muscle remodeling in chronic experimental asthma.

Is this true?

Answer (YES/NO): YES